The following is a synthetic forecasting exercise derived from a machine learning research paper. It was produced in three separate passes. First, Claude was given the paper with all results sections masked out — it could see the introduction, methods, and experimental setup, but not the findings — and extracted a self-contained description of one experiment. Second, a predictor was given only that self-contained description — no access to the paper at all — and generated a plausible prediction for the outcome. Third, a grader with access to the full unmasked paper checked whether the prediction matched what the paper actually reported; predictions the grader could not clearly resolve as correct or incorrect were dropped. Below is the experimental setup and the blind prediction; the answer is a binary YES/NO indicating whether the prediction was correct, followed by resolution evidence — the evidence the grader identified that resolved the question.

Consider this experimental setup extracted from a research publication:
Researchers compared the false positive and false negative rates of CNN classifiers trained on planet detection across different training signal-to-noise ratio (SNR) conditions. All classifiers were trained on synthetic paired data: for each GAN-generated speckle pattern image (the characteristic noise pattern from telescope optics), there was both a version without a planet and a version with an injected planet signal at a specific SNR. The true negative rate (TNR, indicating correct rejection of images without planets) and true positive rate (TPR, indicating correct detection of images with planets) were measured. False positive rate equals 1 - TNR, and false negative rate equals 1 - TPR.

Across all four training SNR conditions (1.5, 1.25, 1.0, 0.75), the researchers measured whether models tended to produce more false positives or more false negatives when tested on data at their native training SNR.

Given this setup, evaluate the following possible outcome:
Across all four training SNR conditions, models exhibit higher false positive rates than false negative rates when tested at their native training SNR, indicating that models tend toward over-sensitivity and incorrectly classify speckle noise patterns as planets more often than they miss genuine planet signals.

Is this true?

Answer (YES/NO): NO